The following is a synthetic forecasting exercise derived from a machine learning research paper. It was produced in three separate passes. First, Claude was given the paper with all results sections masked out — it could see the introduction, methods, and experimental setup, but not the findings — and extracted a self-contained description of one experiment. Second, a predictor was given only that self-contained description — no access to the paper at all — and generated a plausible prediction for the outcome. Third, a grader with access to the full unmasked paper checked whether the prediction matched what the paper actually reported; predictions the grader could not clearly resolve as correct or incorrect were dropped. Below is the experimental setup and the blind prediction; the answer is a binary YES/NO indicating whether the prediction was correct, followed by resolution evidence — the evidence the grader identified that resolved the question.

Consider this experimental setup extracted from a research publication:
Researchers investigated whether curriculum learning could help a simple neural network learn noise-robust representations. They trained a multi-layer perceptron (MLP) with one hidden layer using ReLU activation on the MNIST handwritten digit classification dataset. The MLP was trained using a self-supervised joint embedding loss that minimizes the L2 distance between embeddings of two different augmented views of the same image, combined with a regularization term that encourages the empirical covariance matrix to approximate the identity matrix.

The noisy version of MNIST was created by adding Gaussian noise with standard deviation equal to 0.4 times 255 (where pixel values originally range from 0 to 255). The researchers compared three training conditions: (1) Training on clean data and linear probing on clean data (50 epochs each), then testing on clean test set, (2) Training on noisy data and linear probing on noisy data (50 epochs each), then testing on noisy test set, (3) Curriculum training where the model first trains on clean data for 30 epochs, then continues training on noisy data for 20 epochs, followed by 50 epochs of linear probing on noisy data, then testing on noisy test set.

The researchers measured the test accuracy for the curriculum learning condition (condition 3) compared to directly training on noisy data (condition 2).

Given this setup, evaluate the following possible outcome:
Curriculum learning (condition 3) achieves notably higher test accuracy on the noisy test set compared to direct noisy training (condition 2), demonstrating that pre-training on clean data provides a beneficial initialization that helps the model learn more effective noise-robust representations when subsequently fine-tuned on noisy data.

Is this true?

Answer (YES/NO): YES